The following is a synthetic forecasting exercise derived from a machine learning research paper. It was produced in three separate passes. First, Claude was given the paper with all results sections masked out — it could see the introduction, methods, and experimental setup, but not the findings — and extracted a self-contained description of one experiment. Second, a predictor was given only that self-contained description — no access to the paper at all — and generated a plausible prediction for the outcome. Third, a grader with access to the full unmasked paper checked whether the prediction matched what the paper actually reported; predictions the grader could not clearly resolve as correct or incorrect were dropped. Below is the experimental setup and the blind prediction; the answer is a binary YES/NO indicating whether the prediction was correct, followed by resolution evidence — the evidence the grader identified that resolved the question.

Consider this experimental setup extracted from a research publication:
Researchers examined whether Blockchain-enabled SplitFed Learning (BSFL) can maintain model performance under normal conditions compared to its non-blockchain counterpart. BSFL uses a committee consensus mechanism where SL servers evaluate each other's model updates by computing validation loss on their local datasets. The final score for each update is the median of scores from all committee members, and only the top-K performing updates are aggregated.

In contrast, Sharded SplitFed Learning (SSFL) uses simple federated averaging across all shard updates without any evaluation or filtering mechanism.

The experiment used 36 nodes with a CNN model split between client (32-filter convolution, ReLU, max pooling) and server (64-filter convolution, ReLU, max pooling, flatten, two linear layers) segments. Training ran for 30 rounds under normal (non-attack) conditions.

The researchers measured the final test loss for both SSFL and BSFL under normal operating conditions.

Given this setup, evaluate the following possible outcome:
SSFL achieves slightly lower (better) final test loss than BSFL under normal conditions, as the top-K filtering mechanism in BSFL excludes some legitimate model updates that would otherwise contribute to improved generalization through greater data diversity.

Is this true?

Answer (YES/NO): YES